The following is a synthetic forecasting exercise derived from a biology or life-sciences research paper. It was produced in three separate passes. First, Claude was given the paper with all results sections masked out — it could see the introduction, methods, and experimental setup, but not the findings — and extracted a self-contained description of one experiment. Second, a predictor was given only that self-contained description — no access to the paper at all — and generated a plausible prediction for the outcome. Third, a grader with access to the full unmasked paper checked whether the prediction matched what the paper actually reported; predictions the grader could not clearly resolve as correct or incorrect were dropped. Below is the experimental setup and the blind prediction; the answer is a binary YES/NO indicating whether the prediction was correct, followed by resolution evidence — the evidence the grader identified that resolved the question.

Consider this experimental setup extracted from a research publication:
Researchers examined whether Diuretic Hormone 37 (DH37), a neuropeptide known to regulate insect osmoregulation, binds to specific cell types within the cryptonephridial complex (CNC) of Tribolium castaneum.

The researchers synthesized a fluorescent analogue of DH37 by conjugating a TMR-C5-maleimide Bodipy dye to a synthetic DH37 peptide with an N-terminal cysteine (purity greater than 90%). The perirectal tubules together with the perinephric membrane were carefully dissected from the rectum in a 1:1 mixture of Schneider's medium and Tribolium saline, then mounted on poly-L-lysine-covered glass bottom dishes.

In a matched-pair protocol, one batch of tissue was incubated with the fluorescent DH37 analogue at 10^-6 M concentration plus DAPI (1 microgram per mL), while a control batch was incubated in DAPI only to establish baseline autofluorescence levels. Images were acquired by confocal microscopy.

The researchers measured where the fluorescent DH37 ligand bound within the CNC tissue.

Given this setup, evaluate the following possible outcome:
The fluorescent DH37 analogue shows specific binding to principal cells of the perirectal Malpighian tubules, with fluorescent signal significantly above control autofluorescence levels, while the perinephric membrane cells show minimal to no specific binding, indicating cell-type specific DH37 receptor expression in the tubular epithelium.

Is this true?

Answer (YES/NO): NO